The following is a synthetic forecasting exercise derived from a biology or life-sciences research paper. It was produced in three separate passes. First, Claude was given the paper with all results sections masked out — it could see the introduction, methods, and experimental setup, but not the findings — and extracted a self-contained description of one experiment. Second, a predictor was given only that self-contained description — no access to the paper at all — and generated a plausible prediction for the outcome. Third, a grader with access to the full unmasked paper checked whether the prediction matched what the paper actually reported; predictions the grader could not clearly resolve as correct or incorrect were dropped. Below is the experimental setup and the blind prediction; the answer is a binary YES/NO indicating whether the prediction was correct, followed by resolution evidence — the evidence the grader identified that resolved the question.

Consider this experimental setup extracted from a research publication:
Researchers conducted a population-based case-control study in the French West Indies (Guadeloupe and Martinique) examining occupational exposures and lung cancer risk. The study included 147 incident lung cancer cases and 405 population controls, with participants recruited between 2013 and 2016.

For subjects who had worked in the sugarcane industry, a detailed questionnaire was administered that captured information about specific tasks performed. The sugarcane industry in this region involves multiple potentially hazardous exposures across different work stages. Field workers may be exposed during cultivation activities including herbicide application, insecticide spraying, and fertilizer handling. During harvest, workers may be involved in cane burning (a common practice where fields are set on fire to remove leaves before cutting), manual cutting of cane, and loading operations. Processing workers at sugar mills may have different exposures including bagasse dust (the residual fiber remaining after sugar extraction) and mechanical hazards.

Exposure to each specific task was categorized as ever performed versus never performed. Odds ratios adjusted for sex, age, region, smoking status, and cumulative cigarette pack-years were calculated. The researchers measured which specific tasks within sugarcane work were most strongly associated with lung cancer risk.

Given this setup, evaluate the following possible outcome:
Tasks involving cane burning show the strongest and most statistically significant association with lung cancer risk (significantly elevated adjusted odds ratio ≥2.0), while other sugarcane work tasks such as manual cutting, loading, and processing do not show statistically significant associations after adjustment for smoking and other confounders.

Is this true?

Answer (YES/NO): NO